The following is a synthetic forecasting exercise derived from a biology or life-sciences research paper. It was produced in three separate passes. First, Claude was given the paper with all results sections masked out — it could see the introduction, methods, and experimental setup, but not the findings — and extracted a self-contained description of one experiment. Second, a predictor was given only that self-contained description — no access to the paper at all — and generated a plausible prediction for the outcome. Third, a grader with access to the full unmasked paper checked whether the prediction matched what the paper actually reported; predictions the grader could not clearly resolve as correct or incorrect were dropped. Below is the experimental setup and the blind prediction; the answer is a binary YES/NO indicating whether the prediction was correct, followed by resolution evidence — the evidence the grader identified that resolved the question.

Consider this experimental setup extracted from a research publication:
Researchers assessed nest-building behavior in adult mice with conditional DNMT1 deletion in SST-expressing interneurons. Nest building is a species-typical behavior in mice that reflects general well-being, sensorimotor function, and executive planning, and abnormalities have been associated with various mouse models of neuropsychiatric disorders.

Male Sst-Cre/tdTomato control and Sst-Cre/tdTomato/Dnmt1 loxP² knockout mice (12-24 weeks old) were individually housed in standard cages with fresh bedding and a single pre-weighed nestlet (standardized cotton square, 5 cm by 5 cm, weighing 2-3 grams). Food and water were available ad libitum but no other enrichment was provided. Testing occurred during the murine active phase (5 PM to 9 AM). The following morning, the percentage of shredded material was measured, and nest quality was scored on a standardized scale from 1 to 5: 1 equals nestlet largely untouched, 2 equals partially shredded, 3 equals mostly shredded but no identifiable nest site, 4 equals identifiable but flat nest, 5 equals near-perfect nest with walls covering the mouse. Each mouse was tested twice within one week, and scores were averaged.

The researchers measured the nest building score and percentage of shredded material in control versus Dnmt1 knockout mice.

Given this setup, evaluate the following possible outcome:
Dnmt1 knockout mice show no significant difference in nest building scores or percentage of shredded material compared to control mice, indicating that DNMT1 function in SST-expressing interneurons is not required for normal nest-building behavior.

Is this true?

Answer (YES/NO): NO